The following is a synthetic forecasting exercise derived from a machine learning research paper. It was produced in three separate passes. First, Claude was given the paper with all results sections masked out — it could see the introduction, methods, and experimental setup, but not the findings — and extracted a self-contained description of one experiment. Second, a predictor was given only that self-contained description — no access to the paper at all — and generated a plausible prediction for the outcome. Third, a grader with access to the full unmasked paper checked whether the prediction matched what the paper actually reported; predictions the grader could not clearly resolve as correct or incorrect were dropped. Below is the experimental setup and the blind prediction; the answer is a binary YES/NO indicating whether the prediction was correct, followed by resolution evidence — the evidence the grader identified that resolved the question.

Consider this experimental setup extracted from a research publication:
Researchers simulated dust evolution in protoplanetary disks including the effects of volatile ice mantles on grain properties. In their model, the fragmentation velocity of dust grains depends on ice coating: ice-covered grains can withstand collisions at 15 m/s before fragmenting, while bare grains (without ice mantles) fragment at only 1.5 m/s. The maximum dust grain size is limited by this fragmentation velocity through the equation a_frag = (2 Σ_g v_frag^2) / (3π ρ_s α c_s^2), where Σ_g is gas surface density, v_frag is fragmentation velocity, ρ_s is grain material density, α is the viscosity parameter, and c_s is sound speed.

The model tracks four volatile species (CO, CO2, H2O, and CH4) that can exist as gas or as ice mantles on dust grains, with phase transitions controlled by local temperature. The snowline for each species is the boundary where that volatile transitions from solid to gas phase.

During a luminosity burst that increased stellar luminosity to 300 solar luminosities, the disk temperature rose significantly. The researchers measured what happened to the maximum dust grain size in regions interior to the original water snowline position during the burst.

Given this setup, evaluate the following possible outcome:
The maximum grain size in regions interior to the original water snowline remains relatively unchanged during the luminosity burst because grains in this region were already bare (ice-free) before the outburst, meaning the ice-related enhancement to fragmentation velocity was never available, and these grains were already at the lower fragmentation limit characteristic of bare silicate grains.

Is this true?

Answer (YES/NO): YES